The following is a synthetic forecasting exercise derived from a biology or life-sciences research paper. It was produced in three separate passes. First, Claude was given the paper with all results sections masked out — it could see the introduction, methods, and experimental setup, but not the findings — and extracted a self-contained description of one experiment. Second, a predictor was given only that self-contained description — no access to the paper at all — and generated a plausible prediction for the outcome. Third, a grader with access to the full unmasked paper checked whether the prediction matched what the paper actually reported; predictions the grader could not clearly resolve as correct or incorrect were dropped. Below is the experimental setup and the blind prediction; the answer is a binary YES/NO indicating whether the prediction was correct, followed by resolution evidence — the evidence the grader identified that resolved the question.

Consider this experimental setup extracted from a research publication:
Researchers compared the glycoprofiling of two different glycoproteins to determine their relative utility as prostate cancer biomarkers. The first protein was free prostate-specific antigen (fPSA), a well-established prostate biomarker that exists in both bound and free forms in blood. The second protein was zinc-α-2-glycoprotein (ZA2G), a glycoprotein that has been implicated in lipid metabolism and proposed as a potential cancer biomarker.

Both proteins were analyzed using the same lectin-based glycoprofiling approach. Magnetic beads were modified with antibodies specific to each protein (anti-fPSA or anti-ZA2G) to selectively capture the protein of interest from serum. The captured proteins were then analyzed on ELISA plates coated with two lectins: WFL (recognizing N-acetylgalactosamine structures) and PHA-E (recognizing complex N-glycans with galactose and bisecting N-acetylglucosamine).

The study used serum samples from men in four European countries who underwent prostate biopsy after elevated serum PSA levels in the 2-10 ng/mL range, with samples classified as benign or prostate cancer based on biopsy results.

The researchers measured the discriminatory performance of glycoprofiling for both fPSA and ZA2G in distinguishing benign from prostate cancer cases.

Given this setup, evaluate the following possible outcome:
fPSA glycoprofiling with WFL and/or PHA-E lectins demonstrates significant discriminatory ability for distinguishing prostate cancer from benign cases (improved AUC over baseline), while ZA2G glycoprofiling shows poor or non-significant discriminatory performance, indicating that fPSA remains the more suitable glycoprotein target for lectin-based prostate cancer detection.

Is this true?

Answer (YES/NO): YES